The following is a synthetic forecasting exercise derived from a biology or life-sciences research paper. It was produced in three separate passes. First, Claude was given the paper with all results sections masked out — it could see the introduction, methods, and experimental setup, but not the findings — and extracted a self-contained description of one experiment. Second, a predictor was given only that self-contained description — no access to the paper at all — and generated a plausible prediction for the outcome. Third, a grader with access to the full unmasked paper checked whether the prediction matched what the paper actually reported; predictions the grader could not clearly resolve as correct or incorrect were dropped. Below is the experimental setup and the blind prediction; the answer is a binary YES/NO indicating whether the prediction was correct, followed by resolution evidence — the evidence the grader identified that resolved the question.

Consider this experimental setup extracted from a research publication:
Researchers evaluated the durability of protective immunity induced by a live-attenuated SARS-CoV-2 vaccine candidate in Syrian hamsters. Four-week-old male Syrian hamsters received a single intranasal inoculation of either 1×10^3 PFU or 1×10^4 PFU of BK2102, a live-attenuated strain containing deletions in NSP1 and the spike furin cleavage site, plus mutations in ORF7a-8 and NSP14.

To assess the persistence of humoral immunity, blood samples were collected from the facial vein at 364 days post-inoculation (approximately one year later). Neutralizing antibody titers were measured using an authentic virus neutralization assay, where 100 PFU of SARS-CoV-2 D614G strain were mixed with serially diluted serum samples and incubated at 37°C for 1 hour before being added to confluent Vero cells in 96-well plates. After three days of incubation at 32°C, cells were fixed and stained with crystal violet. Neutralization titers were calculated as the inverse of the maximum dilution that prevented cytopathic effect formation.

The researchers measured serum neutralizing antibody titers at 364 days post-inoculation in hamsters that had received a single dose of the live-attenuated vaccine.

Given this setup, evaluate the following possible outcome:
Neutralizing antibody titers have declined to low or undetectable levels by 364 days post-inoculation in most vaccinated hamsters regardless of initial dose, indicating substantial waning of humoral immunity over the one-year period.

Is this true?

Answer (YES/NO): NO